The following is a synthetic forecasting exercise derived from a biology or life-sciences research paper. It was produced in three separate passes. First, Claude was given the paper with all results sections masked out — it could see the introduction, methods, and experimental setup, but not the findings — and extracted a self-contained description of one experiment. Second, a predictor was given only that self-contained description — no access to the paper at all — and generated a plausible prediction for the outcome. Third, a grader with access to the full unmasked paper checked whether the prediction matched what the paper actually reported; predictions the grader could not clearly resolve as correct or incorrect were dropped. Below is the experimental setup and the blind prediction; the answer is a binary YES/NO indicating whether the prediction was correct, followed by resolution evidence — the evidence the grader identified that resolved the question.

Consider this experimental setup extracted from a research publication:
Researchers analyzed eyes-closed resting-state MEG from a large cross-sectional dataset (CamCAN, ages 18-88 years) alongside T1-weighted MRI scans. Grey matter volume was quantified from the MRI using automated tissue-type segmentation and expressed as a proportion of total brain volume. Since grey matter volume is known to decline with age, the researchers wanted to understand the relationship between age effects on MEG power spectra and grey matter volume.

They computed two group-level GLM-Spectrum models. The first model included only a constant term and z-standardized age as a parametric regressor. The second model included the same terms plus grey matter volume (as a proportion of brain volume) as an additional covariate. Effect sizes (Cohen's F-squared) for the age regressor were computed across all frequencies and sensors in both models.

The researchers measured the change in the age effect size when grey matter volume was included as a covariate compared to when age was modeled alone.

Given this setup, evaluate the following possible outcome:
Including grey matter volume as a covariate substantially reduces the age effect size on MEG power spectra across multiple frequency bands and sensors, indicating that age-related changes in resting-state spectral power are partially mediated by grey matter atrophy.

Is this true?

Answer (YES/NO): YES